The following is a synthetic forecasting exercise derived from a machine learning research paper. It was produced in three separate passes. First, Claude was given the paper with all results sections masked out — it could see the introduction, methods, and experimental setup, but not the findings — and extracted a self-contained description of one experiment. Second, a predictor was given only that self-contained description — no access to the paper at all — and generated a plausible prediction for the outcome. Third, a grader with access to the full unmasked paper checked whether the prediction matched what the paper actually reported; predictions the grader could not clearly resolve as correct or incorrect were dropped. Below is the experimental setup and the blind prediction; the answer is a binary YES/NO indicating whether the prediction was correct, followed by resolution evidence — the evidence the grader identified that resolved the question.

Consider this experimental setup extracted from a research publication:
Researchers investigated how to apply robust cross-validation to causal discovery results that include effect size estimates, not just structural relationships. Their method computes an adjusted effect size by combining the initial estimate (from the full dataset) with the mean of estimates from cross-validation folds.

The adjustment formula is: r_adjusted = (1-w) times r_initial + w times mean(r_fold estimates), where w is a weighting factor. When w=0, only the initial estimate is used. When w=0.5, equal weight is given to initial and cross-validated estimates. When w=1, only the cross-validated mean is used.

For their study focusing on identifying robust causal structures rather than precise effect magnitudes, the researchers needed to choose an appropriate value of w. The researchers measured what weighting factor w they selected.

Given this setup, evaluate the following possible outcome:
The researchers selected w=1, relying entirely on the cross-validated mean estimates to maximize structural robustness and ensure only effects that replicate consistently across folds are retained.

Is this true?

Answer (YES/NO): NO